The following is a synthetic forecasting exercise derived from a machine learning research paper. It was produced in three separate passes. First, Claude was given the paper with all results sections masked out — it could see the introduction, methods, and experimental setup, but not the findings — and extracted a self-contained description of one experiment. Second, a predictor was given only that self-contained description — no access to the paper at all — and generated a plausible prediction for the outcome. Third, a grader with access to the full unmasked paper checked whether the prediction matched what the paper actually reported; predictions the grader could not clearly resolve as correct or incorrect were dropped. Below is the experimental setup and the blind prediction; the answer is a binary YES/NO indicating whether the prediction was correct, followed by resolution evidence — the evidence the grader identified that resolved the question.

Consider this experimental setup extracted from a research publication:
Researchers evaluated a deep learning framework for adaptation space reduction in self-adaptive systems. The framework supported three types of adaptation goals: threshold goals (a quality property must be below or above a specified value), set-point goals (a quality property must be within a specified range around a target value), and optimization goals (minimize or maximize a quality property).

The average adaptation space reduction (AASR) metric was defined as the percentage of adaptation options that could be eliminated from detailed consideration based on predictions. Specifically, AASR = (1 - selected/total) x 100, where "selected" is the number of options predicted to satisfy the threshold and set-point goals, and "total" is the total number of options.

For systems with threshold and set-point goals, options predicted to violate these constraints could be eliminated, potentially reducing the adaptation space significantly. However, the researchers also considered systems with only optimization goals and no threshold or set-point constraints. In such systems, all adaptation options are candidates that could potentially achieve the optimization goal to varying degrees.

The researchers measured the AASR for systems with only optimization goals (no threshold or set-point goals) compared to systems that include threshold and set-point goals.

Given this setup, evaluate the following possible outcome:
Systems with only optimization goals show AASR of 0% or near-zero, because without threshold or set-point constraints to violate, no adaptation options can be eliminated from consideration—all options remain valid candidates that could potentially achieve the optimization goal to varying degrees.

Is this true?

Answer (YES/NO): YES